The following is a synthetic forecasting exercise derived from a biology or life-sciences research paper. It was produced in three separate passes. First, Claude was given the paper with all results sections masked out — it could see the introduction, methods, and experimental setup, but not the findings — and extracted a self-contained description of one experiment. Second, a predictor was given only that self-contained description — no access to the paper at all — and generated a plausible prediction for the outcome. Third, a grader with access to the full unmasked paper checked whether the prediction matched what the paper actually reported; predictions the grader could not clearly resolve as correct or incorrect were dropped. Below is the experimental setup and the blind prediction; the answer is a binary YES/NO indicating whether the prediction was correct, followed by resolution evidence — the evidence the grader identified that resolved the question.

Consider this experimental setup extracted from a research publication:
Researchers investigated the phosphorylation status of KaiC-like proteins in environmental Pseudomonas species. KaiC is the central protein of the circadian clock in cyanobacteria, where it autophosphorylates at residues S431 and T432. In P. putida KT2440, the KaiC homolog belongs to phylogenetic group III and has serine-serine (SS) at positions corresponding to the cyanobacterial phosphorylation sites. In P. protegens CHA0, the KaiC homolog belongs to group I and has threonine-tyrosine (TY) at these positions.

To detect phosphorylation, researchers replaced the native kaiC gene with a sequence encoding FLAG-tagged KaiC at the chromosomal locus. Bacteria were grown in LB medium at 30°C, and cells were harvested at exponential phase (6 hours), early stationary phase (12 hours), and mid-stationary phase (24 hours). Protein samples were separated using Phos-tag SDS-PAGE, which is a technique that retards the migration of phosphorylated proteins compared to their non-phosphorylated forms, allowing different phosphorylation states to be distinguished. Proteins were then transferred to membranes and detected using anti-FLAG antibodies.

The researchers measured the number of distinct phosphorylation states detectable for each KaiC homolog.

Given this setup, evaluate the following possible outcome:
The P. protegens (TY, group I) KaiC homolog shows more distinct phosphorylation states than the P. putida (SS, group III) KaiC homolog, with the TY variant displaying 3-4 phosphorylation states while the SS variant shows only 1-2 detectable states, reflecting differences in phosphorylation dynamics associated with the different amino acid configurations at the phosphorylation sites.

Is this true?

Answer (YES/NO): YES